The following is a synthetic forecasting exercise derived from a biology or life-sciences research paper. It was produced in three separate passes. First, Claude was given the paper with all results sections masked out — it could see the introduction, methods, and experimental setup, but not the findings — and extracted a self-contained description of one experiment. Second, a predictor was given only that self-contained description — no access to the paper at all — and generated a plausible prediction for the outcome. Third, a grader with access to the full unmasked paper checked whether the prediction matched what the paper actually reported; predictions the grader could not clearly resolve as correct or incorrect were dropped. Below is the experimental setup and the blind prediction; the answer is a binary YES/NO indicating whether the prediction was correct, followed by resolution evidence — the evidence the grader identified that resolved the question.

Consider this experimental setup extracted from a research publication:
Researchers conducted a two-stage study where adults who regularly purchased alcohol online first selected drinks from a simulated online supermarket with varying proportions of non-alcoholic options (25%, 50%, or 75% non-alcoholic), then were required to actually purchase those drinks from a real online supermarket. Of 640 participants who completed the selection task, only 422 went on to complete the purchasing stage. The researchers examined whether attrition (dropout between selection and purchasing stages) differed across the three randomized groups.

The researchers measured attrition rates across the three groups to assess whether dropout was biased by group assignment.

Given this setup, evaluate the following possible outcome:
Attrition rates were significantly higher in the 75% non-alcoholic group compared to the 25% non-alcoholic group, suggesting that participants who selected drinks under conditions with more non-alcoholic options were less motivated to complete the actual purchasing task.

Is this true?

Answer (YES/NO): NO